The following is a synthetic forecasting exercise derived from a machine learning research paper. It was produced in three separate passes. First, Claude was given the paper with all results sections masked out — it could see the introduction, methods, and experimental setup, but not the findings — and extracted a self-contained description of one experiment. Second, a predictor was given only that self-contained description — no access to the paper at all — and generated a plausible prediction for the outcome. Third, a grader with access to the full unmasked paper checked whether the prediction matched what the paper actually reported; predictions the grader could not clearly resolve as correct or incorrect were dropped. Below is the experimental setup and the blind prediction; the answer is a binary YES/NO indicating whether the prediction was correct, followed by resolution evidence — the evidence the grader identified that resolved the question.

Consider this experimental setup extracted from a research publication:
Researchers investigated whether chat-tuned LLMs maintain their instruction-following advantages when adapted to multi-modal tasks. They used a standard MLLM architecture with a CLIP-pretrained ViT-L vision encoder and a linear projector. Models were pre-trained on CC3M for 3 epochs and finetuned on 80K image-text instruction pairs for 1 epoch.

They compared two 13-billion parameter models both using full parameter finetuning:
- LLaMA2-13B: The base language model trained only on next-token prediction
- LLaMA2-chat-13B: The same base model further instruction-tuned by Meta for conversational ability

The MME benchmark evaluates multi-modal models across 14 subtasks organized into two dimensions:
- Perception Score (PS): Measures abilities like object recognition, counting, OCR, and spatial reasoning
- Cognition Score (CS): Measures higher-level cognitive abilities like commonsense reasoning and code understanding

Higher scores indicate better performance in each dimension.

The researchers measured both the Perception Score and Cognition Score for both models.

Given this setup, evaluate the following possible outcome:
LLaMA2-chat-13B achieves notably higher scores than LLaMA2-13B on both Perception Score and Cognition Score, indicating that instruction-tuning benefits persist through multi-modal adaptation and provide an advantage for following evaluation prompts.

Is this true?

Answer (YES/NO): YES